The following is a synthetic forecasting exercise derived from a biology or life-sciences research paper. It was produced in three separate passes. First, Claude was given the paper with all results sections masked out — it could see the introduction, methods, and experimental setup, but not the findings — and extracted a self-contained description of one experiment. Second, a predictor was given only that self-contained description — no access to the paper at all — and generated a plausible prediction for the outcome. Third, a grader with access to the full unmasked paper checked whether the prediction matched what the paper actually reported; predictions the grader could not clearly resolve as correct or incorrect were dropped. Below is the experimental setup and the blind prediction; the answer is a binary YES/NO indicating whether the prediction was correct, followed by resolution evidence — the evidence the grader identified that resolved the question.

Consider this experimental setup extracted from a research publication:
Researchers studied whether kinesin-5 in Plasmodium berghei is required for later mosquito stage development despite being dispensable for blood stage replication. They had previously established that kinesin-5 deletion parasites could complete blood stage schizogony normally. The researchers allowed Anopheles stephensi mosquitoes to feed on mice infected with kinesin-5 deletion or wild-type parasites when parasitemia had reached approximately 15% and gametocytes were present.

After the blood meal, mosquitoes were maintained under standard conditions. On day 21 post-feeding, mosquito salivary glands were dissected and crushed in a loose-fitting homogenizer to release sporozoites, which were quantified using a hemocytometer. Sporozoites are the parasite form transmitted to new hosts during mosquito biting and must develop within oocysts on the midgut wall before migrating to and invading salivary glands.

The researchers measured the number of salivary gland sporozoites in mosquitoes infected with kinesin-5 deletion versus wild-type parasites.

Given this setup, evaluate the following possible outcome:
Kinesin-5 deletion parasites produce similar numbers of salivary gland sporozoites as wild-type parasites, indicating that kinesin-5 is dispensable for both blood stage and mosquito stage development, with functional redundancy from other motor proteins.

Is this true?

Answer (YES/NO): NO